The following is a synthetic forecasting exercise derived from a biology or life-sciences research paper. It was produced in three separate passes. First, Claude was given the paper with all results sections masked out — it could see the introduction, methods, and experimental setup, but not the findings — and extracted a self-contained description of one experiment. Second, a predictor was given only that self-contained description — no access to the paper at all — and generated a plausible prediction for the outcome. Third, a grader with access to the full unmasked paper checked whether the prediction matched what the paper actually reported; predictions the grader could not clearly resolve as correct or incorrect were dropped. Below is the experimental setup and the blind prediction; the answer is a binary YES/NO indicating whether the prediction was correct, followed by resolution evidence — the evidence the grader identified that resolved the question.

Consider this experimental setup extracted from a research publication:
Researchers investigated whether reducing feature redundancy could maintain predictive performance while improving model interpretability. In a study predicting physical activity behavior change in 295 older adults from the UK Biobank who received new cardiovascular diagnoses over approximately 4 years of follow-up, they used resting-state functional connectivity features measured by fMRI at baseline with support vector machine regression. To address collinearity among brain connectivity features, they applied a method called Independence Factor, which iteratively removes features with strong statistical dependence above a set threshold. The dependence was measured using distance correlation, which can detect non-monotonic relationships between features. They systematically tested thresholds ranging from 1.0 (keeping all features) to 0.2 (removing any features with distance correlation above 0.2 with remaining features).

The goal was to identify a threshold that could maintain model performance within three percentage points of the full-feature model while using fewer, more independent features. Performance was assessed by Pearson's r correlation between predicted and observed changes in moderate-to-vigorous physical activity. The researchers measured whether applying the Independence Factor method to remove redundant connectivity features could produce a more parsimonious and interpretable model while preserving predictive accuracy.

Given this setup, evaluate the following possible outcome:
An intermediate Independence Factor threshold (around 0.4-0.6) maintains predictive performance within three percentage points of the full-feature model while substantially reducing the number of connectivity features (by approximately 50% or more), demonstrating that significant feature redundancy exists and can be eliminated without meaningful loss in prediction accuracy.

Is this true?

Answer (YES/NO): NO